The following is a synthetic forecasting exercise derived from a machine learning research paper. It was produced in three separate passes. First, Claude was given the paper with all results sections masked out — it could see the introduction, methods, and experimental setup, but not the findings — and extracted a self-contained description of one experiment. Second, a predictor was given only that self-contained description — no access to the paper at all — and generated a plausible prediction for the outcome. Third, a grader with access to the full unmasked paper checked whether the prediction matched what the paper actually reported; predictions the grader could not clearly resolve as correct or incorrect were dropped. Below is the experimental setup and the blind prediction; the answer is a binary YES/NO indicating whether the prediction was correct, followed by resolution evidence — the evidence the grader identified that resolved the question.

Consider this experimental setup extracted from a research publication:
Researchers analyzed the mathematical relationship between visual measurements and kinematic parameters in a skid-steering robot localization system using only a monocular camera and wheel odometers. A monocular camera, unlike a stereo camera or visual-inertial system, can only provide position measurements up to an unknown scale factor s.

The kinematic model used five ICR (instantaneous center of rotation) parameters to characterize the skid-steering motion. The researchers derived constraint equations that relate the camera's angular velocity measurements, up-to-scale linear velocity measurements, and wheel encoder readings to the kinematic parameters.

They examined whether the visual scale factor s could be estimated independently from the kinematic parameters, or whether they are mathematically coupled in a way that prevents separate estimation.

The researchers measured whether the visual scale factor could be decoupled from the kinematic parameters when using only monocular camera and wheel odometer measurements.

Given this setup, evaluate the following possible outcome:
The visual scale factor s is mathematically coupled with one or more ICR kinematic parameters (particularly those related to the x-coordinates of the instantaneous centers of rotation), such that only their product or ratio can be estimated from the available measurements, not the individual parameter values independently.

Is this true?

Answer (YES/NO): YES